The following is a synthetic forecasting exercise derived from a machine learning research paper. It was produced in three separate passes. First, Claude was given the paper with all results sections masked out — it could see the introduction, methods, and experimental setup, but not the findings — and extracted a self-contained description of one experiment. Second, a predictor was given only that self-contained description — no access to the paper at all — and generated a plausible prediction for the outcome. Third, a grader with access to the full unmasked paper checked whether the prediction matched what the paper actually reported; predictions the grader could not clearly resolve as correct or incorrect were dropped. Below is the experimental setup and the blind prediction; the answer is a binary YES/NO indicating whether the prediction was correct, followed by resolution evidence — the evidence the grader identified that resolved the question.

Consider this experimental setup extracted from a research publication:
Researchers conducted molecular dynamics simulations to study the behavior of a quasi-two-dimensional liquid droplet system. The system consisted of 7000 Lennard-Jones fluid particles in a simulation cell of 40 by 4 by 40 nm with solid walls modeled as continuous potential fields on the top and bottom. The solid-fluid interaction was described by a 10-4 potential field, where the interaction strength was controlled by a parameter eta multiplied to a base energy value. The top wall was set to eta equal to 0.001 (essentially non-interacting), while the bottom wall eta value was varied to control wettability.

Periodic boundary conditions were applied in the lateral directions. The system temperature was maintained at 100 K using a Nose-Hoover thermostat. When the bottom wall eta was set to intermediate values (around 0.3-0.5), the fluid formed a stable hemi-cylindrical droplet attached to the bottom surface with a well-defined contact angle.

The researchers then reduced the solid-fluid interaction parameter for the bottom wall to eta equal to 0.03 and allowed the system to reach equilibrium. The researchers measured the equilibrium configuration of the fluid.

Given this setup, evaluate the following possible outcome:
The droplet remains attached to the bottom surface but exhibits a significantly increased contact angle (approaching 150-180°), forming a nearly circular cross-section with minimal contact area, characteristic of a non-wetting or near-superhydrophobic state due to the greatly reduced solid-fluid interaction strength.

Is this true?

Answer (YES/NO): NO